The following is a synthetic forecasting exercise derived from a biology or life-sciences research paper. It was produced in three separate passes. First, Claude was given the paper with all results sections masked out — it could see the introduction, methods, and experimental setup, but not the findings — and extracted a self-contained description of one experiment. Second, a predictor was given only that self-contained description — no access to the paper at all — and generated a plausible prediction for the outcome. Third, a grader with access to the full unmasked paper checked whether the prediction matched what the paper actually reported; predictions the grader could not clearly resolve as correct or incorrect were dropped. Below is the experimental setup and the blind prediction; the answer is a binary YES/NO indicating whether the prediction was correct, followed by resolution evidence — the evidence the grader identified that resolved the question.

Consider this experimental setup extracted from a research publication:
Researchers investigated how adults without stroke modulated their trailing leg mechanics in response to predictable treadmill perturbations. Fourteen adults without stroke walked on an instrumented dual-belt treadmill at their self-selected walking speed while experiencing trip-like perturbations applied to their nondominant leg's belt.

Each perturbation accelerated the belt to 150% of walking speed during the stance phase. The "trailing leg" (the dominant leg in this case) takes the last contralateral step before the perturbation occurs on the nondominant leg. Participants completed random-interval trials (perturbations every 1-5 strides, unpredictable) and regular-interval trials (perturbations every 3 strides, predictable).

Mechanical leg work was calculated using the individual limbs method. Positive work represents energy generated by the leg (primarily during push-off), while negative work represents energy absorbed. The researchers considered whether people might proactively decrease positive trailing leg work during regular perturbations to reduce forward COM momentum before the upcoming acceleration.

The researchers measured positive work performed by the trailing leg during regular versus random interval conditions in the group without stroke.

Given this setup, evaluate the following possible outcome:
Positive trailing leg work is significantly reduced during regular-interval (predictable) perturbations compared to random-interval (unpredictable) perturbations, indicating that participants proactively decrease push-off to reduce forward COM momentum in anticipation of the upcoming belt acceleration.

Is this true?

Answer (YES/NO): NO